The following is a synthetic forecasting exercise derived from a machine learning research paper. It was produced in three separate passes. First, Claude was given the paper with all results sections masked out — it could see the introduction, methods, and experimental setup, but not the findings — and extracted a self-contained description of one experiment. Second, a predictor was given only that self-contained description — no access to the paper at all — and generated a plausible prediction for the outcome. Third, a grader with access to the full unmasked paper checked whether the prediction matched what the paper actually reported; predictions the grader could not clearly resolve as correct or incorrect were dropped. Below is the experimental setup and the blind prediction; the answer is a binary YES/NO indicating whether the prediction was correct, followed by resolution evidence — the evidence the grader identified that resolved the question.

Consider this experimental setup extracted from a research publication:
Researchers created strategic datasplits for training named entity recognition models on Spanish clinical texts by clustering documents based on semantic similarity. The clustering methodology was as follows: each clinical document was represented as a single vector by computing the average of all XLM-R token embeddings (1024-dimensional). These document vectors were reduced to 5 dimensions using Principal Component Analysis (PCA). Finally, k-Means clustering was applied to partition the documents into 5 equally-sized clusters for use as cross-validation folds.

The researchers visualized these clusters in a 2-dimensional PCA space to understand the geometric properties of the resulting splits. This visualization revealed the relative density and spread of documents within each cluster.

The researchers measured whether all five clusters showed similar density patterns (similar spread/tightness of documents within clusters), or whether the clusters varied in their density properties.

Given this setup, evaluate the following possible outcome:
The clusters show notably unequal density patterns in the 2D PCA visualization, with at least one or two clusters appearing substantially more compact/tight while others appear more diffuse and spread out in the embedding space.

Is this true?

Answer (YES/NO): YES